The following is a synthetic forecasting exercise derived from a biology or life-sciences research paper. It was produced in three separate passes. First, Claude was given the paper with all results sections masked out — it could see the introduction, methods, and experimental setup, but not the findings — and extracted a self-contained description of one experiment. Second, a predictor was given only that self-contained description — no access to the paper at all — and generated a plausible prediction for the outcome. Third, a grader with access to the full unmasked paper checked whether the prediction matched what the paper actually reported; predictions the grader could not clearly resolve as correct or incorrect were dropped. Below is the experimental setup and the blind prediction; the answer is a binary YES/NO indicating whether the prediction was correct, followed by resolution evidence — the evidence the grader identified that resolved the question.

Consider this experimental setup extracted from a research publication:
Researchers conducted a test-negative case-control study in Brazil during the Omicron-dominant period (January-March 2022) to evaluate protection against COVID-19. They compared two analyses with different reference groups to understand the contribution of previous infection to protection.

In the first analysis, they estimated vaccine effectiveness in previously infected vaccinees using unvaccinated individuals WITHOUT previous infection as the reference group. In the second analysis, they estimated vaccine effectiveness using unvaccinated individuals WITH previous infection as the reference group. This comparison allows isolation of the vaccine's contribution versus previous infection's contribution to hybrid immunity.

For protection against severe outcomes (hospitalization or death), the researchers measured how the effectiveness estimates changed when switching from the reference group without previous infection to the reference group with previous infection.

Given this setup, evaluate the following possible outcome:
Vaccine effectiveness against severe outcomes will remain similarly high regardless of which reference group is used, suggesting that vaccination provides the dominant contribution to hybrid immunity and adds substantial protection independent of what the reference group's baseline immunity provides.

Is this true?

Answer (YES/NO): NO